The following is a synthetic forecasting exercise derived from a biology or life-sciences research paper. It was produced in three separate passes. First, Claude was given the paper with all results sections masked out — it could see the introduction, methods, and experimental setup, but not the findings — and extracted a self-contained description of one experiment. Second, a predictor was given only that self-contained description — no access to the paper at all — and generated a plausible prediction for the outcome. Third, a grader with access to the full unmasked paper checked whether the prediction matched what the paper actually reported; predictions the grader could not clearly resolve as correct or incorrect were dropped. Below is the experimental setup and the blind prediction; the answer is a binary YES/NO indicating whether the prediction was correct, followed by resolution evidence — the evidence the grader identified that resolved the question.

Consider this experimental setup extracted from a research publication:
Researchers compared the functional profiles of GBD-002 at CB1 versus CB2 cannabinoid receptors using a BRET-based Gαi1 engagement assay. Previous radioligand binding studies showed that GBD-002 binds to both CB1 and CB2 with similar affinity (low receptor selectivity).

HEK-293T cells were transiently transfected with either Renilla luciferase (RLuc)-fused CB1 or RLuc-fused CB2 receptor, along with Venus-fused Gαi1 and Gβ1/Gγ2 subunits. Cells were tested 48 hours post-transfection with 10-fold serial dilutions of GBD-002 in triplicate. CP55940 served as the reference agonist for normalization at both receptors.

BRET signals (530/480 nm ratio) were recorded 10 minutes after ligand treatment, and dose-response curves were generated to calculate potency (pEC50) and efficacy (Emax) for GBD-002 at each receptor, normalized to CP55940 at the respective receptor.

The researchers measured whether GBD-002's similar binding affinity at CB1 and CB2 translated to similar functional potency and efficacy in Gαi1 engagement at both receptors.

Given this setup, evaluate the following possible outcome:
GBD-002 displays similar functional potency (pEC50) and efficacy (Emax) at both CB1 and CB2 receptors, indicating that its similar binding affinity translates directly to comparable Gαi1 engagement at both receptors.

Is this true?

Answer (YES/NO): NO